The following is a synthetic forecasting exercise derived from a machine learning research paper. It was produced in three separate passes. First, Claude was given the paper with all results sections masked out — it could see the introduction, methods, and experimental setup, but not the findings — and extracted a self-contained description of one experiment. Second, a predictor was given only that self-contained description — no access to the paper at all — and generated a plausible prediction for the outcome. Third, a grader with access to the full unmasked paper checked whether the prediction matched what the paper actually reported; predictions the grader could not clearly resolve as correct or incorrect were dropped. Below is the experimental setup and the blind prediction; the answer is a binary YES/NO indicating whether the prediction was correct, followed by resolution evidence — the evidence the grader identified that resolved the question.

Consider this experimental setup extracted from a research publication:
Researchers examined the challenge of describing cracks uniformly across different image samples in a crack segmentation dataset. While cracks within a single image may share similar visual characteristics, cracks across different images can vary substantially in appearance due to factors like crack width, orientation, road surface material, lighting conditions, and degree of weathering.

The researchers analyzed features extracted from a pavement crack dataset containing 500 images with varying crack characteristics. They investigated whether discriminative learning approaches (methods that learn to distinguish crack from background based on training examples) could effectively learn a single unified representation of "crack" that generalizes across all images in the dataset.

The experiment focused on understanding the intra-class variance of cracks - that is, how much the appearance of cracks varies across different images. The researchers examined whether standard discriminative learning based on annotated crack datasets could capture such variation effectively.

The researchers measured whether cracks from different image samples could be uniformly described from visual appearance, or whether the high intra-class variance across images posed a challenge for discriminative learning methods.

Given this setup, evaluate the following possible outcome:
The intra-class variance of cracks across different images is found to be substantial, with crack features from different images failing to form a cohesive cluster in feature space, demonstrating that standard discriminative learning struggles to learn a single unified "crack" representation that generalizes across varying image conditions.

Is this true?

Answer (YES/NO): NO